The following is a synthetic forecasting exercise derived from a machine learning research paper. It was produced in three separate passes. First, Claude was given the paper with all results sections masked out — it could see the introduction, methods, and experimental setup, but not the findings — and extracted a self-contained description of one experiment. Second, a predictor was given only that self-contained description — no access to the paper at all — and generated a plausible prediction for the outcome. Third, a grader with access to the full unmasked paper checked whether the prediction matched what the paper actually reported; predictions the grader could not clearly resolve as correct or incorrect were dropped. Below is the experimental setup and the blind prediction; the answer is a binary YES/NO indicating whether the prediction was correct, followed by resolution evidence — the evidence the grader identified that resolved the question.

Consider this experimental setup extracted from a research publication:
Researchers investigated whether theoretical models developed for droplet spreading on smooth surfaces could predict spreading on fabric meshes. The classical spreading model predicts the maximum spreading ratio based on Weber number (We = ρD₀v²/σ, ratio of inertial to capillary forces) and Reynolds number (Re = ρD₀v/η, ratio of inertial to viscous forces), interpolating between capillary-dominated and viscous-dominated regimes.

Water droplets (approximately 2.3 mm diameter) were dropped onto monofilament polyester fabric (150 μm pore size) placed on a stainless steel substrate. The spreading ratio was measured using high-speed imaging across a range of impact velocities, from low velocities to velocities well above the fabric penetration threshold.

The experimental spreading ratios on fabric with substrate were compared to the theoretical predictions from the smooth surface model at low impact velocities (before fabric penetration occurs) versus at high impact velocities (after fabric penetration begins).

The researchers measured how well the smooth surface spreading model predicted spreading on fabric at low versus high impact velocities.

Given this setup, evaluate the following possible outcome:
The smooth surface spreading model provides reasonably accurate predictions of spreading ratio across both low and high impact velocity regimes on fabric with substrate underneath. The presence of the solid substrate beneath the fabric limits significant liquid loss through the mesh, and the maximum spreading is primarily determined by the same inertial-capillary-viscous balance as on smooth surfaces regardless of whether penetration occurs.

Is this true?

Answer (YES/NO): NO